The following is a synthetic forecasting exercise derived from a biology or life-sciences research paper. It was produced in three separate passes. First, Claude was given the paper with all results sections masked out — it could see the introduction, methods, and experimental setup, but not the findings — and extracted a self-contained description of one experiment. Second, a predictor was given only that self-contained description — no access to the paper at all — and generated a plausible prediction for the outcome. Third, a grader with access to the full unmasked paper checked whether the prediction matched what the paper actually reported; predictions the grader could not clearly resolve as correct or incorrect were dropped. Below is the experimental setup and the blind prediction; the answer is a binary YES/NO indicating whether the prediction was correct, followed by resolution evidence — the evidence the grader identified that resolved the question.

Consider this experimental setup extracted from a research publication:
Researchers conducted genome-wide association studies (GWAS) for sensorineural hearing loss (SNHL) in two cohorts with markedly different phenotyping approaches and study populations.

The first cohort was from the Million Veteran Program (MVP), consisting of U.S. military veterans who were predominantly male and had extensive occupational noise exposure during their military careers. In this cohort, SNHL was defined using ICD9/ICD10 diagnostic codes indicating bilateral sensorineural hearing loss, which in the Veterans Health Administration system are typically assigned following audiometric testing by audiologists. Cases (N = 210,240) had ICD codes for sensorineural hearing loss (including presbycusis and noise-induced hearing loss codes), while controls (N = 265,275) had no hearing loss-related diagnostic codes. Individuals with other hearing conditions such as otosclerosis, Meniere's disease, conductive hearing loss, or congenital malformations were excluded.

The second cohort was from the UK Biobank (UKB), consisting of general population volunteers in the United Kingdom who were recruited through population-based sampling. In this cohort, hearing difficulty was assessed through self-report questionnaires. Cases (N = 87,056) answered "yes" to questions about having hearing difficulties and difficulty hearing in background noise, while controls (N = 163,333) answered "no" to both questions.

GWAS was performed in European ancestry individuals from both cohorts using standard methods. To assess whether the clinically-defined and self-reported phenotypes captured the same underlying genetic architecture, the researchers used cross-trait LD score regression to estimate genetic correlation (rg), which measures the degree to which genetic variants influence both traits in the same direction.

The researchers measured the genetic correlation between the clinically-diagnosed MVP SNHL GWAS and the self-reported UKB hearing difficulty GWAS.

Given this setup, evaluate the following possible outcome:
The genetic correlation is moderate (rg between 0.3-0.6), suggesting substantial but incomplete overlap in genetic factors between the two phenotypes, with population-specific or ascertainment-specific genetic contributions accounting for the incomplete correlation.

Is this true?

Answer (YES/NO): YES